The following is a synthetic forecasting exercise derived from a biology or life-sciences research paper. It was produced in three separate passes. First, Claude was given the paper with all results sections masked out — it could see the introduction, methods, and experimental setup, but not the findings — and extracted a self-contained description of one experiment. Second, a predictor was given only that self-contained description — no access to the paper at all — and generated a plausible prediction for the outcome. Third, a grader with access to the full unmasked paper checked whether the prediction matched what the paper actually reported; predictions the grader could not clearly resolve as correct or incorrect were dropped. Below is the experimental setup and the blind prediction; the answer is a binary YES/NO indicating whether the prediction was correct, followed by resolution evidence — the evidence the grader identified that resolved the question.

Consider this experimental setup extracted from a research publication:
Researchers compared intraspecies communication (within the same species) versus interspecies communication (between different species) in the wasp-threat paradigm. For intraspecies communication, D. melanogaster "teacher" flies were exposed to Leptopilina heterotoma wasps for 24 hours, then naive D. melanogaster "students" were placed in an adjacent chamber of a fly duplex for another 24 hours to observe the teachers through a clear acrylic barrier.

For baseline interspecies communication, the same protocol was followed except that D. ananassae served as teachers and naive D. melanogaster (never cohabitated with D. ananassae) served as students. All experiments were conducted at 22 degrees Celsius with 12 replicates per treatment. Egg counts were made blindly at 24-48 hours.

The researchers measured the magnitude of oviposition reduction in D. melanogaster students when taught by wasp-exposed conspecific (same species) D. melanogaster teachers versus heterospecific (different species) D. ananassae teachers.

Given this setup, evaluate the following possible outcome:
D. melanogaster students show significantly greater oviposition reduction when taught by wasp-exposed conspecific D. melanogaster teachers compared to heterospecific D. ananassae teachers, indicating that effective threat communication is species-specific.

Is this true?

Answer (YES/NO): YES